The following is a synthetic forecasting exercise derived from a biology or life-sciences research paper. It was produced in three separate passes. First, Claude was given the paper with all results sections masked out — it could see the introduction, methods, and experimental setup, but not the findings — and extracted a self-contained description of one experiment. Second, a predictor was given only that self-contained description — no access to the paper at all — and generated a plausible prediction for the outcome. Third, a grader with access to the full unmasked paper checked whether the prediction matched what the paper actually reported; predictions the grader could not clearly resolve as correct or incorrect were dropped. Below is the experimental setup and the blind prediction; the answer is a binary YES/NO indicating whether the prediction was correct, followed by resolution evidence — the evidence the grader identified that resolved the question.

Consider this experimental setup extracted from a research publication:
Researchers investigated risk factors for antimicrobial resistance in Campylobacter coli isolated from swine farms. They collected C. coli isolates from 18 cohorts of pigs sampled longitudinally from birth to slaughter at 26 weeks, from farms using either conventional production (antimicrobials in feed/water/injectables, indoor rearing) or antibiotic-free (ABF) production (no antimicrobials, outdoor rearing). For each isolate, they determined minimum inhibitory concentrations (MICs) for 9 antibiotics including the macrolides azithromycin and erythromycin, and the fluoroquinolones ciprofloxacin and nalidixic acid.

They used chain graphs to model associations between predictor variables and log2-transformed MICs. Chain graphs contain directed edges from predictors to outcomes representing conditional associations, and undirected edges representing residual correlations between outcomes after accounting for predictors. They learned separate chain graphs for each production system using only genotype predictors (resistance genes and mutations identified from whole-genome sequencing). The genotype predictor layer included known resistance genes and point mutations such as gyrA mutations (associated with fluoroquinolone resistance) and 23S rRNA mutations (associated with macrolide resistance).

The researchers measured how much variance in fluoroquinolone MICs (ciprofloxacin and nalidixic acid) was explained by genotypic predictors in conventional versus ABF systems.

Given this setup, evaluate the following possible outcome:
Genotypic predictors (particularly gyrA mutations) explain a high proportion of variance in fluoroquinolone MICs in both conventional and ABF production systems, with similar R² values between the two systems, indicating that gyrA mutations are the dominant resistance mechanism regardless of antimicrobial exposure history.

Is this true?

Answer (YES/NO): NO